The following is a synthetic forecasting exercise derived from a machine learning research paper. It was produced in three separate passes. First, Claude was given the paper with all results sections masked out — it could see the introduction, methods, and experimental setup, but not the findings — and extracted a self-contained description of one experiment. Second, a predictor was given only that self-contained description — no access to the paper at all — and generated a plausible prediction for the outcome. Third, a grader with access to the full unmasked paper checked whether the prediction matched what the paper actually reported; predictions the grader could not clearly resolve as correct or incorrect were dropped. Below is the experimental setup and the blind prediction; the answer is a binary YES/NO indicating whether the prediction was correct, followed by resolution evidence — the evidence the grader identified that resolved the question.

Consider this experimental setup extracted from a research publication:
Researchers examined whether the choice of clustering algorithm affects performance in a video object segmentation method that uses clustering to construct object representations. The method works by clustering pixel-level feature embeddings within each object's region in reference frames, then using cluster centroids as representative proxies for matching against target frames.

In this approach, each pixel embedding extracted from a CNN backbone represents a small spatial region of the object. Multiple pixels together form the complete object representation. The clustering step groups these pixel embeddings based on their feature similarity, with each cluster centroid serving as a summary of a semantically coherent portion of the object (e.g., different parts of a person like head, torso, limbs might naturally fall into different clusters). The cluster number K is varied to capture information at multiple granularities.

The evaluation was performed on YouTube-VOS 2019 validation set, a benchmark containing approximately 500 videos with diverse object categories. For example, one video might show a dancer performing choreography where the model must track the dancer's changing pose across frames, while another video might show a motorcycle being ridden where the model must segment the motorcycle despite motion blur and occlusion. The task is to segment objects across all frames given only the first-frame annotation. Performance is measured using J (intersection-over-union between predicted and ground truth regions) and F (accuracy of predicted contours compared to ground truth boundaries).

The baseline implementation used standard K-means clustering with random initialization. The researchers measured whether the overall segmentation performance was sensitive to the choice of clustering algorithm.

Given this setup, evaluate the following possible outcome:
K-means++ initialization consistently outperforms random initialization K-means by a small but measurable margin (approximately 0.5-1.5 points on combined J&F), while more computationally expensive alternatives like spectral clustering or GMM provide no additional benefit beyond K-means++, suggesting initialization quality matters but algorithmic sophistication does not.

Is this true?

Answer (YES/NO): NO